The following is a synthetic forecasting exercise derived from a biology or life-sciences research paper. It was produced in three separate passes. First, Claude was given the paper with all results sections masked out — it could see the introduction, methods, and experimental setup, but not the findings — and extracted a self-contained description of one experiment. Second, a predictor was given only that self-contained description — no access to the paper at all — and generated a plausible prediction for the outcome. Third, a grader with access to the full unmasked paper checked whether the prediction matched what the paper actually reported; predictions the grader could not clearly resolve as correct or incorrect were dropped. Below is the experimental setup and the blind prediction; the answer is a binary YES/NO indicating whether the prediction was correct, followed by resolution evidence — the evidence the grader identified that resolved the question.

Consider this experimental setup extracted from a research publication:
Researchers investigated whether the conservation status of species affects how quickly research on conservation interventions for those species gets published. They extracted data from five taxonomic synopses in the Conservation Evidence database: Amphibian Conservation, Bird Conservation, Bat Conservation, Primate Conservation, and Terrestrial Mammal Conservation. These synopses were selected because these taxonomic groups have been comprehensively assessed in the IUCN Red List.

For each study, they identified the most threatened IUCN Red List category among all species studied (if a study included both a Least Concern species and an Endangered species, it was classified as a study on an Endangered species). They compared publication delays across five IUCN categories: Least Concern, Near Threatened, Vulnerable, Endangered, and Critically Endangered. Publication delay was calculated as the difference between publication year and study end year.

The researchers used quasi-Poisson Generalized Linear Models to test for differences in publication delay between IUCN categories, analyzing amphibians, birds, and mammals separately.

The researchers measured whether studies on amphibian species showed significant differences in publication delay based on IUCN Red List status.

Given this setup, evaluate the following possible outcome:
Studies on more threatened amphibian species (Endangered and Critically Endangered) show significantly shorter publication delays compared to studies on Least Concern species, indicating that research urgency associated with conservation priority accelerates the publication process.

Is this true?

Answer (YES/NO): NO